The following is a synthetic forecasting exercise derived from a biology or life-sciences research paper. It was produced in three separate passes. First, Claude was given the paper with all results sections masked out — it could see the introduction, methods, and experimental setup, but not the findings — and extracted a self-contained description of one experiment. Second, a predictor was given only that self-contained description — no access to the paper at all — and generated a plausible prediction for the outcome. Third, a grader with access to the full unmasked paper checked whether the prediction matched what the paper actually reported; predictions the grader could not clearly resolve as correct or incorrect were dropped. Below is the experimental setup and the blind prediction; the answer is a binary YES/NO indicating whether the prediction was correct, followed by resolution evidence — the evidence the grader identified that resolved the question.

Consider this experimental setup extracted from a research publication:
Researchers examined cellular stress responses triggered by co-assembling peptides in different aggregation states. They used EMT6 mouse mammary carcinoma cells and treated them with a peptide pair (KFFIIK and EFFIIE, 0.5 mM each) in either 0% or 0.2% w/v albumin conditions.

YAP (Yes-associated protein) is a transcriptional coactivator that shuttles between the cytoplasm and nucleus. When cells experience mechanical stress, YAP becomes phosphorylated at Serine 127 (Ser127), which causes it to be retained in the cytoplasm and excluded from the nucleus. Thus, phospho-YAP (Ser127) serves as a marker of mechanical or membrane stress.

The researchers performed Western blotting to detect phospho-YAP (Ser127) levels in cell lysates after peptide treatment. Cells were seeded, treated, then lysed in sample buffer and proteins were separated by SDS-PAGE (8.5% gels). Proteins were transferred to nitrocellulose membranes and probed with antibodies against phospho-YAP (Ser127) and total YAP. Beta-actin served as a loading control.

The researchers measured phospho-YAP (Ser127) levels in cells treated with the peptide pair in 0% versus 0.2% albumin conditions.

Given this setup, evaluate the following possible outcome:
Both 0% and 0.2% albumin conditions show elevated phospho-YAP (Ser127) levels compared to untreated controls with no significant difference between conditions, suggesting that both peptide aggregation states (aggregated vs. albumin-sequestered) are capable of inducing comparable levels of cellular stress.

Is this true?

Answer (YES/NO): NO